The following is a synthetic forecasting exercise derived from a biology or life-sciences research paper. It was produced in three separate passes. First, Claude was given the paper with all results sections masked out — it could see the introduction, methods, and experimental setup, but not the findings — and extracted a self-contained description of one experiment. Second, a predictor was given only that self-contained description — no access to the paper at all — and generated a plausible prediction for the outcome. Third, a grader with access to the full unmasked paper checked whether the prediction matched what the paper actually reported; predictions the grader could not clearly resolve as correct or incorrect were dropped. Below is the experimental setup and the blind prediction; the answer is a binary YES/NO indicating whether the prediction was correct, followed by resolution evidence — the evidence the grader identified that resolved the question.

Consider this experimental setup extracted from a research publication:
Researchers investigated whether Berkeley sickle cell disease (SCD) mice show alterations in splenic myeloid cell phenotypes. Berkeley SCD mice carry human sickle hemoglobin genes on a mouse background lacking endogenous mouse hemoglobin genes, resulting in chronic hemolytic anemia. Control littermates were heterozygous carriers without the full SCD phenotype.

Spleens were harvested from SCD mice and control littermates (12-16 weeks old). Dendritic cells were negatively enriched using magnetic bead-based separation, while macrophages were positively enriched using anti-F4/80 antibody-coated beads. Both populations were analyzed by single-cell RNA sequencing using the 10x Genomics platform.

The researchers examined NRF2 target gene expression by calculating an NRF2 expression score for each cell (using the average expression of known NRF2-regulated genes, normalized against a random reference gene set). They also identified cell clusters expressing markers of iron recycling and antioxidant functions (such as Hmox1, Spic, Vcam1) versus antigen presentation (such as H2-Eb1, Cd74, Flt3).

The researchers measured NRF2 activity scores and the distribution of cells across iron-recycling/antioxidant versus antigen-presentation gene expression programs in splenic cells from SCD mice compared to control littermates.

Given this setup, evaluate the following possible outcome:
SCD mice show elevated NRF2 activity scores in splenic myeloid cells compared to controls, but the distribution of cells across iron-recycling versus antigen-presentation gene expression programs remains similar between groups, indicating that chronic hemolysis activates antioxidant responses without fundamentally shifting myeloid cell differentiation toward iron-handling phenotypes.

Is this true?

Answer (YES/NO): NO